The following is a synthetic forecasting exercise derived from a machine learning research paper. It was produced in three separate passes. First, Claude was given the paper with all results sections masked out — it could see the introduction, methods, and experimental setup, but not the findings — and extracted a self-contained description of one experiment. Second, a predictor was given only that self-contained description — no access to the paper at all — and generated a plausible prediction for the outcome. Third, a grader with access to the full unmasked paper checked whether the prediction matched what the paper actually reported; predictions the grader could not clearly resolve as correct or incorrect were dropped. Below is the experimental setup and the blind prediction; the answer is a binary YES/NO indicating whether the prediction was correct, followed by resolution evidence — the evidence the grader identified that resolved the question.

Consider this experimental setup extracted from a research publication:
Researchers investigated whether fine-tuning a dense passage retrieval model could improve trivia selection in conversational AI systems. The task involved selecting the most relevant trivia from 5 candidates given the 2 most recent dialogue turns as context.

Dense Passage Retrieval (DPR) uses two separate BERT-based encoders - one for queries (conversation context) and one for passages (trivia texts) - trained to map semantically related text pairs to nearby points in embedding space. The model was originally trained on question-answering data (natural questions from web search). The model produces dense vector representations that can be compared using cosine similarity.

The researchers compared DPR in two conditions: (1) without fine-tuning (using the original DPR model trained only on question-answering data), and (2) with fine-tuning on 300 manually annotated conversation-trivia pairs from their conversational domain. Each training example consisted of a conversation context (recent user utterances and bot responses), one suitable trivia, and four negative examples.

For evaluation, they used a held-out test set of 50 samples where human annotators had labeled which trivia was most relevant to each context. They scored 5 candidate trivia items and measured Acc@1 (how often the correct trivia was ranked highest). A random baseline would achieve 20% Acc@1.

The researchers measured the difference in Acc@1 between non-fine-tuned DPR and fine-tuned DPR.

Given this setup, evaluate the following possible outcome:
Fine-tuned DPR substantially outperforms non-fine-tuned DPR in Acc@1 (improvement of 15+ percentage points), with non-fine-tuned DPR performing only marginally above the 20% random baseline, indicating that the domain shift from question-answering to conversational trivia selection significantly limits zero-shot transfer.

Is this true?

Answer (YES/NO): NO